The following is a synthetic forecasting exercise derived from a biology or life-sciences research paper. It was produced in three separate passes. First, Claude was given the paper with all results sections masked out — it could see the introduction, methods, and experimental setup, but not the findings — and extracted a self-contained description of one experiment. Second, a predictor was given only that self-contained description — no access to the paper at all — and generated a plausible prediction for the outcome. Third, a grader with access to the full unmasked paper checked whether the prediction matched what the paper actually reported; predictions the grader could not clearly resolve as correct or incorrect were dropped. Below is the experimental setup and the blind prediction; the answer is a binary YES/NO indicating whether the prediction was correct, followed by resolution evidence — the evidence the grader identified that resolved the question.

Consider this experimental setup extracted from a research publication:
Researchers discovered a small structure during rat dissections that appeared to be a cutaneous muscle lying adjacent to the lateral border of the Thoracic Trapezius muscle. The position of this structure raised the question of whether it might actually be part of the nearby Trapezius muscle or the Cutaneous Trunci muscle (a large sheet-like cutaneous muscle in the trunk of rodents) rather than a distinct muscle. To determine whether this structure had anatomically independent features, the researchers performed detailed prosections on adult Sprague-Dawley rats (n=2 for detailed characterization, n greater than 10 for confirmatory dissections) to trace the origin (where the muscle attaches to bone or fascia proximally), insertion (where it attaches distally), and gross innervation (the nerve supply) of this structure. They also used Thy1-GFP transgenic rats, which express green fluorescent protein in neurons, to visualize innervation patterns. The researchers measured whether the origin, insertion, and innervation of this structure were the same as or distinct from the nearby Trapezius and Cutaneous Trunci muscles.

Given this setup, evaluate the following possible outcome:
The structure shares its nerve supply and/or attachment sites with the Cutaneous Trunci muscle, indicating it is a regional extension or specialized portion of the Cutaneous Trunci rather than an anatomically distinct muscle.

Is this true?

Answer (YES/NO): NO